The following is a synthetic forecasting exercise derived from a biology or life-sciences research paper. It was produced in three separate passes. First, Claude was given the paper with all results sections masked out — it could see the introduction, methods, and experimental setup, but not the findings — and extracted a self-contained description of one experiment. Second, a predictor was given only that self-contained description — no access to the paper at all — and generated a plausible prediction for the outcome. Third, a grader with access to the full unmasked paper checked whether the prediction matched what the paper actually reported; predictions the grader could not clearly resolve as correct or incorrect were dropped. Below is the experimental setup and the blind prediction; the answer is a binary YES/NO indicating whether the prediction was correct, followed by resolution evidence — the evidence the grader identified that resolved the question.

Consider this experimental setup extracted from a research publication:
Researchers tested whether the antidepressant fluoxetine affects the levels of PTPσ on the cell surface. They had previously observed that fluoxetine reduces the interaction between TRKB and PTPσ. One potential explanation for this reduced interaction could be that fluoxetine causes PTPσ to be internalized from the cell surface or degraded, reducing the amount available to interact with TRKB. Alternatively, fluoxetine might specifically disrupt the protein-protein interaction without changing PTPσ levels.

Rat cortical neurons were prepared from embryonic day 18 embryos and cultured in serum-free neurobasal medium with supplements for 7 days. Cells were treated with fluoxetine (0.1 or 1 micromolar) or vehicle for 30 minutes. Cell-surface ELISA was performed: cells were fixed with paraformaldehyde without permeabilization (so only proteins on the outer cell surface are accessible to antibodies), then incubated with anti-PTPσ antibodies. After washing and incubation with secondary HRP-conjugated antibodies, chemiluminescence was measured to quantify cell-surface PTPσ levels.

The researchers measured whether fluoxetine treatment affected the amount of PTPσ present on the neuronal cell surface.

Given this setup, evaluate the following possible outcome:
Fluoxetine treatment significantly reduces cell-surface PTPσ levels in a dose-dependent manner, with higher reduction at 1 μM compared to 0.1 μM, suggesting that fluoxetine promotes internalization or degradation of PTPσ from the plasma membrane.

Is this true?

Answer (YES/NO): NO